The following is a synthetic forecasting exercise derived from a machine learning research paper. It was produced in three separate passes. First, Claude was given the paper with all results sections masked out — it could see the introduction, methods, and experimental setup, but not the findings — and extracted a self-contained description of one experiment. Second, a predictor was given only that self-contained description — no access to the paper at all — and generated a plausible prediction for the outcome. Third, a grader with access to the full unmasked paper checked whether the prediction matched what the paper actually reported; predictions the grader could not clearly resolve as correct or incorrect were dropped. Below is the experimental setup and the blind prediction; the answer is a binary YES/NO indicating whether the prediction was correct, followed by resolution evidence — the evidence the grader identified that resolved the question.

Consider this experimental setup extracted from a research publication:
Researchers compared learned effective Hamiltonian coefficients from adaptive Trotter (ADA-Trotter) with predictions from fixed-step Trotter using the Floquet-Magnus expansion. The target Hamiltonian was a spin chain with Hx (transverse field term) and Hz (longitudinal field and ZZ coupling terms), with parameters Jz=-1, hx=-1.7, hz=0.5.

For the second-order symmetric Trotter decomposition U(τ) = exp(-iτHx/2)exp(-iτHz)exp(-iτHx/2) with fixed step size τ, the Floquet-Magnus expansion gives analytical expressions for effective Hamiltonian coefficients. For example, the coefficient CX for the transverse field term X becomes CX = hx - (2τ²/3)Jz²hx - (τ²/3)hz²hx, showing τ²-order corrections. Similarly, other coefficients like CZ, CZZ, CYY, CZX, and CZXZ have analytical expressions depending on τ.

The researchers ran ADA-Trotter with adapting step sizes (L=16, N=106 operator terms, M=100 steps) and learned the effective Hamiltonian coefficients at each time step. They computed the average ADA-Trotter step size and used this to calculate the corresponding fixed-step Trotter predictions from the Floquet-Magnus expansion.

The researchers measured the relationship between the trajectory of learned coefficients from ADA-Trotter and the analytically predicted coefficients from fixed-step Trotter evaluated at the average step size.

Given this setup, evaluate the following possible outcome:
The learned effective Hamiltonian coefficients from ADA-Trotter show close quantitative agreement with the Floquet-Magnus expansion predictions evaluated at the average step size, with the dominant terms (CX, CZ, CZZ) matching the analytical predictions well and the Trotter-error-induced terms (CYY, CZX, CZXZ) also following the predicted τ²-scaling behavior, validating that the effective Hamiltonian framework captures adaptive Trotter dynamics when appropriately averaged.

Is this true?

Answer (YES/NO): NO